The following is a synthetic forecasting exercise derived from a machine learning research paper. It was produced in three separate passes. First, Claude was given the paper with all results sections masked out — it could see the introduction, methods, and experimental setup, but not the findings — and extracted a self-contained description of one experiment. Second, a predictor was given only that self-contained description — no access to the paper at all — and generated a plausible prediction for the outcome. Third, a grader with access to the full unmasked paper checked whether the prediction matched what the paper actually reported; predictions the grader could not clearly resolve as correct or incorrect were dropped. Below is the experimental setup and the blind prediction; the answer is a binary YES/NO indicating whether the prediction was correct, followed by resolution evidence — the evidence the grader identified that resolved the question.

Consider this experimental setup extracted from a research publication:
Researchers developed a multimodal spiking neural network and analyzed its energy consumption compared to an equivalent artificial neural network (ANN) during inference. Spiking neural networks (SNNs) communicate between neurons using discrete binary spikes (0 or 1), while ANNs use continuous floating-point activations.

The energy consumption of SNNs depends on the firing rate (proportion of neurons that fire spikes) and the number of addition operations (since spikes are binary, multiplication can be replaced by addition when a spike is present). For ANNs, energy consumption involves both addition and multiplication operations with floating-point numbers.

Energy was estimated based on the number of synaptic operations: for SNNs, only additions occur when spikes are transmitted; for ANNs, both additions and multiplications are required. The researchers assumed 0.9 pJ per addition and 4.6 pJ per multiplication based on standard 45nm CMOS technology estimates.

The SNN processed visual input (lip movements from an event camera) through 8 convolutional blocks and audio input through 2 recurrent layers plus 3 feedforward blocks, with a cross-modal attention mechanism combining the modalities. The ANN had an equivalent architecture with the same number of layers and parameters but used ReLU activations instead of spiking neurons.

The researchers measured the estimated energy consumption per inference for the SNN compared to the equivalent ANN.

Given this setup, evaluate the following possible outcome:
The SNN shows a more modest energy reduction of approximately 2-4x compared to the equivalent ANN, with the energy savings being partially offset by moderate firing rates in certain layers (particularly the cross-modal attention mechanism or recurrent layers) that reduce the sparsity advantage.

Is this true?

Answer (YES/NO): YES